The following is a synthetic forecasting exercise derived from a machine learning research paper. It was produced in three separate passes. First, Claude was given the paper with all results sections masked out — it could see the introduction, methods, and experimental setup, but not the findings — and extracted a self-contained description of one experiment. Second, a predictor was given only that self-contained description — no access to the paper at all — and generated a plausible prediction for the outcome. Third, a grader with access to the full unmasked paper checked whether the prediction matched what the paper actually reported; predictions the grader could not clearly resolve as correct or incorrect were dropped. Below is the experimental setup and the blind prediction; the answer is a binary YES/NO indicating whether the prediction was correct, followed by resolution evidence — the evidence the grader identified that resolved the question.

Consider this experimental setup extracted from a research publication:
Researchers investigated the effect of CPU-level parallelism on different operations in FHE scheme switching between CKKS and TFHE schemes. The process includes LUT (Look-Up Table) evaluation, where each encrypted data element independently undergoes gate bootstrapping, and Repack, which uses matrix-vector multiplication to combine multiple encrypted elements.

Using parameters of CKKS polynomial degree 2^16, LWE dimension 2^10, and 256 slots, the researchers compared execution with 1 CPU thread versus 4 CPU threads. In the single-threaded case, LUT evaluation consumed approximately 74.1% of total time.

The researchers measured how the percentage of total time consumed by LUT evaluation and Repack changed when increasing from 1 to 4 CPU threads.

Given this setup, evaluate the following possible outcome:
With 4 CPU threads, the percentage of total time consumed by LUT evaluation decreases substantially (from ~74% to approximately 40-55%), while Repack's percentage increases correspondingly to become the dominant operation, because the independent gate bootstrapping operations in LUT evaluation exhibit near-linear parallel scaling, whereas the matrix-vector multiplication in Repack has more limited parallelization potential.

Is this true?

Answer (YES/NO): NO